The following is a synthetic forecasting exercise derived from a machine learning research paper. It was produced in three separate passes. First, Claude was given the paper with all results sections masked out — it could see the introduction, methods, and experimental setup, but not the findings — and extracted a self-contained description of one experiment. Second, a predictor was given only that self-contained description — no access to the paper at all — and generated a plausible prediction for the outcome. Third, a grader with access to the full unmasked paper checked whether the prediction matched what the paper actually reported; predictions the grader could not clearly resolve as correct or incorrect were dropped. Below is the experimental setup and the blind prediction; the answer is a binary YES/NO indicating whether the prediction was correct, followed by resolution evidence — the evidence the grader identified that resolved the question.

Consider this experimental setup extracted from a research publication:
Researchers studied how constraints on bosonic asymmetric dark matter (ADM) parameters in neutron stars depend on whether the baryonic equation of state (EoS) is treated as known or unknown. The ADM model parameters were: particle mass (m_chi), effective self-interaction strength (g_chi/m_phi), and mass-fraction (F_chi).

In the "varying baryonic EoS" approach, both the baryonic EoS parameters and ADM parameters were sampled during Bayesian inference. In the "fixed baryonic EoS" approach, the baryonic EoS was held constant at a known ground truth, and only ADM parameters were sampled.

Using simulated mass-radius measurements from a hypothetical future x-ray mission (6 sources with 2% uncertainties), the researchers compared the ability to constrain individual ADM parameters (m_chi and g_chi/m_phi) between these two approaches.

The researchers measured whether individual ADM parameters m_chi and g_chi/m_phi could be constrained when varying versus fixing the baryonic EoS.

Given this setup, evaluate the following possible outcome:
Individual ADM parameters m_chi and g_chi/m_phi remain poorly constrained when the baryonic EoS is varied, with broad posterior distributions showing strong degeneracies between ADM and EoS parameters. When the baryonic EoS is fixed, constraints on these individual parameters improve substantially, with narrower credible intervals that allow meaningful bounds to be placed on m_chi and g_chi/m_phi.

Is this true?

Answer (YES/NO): NO